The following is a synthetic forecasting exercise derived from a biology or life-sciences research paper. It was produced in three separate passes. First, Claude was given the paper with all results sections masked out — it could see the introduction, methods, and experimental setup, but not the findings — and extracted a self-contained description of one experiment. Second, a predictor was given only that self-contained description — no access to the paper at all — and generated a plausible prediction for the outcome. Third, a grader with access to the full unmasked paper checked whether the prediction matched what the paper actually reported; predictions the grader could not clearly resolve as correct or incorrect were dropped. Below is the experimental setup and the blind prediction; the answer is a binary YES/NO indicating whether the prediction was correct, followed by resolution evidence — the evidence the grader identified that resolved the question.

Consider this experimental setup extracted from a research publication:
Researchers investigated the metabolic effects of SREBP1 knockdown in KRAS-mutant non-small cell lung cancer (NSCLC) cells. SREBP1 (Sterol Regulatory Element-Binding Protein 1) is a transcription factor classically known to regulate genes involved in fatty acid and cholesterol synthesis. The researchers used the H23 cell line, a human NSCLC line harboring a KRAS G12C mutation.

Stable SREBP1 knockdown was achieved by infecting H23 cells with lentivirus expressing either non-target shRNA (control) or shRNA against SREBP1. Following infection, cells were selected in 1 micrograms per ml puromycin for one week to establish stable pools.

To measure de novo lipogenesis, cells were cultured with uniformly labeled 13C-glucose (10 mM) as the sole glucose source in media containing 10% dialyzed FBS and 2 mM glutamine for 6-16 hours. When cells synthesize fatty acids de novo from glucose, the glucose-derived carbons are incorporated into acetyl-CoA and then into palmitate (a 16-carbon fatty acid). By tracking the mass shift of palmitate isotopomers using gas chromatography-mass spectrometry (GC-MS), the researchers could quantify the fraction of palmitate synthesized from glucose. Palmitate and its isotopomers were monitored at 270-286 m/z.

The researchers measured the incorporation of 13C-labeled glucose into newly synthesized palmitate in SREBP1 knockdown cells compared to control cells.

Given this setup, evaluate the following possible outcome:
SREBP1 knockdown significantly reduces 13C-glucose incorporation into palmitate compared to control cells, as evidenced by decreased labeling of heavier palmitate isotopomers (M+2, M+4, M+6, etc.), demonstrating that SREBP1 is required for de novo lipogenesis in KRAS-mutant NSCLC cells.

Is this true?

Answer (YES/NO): NO